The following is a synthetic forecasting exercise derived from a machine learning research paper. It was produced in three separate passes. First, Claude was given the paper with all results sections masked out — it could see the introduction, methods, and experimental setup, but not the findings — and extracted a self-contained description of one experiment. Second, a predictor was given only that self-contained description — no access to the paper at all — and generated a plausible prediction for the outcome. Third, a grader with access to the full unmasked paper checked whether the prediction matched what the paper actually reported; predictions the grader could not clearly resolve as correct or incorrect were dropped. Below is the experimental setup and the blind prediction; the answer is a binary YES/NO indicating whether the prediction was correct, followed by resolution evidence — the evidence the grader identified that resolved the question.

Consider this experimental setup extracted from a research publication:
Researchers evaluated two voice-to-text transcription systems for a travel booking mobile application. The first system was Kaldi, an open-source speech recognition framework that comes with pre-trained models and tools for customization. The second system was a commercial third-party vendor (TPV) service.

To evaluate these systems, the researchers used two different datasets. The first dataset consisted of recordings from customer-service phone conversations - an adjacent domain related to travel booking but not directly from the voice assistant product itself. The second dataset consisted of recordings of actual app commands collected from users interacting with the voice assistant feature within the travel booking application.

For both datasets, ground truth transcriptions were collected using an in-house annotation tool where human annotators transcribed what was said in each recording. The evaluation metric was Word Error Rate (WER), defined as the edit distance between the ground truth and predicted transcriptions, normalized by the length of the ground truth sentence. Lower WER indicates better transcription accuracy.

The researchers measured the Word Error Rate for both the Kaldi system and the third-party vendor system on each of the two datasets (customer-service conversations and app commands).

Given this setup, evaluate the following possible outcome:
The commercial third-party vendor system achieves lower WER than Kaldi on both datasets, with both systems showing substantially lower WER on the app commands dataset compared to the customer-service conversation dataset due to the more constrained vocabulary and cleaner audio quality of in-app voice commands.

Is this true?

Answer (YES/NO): NO